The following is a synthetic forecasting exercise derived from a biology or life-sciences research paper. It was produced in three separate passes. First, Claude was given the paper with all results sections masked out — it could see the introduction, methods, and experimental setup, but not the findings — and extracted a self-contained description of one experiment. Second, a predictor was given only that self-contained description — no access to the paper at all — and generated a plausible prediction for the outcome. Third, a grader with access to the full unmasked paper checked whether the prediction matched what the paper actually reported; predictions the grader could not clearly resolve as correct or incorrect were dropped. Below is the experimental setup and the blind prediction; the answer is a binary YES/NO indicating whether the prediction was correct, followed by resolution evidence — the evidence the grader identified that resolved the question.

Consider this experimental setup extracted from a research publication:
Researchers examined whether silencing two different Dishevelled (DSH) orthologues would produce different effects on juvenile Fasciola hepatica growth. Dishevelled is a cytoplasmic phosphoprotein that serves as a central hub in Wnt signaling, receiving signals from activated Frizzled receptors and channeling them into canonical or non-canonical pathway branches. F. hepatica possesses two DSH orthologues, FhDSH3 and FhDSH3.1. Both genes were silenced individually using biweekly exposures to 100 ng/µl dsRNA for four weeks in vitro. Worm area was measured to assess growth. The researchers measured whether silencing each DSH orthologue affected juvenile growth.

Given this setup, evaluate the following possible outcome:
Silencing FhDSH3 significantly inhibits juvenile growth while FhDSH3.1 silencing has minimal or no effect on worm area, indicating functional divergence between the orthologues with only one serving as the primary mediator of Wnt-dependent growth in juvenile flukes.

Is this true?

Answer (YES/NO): NO